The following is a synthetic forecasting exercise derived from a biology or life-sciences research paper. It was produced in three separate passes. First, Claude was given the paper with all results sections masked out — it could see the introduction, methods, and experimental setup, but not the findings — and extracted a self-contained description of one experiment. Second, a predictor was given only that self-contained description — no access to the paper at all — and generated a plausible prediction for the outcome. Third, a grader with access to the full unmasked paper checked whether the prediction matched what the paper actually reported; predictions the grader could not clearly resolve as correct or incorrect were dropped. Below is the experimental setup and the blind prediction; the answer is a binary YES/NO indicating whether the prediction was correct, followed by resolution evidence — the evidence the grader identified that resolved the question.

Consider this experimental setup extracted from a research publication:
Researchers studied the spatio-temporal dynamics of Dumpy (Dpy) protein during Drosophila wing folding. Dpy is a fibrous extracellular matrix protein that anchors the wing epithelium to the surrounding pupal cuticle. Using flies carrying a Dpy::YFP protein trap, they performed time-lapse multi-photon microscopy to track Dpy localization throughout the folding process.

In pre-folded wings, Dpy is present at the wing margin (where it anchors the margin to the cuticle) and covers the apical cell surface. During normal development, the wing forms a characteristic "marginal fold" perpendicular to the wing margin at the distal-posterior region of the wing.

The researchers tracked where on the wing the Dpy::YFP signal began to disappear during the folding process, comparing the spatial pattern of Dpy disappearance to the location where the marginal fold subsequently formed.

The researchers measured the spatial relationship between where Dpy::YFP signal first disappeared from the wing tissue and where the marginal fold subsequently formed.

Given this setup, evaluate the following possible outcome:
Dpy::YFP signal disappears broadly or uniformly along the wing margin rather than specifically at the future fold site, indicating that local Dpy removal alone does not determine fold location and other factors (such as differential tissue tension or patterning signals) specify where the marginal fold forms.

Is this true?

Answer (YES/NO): NO